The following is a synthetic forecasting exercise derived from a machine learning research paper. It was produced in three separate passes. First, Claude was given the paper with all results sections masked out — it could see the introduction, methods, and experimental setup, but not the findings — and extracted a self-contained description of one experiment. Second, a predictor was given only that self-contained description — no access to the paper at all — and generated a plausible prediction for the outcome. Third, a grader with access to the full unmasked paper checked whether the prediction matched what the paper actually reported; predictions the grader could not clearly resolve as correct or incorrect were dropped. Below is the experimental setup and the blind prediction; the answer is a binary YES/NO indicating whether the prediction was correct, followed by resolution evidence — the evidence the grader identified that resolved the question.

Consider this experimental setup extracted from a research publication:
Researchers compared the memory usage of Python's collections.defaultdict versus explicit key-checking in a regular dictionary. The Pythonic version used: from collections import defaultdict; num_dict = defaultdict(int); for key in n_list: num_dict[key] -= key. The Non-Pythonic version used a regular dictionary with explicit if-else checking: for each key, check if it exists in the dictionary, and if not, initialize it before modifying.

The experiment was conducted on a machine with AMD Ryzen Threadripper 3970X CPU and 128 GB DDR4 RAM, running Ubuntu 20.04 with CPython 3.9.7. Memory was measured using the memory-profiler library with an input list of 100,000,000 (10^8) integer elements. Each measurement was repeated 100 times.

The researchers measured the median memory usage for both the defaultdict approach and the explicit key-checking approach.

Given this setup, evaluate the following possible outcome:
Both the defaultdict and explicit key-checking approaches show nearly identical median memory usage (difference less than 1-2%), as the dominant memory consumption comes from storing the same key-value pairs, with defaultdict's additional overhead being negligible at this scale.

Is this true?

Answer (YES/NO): YES